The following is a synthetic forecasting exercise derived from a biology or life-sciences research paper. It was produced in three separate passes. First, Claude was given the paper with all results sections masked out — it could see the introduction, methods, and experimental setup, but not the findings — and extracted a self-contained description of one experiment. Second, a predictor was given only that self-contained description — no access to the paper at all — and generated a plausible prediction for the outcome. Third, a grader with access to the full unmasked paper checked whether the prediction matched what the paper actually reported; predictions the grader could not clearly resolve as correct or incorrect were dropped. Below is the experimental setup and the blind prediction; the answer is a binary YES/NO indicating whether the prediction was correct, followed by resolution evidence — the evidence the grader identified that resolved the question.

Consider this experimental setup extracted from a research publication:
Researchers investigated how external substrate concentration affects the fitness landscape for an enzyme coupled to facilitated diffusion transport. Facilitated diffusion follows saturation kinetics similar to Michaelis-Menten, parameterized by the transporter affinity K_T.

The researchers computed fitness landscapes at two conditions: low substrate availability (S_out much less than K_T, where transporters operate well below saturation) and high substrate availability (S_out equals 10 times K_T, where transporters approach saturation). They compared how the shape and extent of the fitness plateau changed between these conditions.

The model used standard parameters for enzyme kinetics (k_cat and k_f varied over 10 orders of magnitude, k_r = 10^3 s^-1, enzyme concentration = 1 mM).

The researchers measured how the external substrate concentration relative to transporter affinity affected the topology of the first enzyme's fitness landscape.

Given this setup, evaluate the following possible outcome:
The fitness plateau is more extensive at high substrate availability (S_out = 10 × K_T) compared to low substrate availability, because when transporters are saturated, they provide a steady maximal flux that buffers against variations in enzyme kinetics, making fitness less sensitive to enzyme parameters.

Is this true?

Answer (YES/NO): NO